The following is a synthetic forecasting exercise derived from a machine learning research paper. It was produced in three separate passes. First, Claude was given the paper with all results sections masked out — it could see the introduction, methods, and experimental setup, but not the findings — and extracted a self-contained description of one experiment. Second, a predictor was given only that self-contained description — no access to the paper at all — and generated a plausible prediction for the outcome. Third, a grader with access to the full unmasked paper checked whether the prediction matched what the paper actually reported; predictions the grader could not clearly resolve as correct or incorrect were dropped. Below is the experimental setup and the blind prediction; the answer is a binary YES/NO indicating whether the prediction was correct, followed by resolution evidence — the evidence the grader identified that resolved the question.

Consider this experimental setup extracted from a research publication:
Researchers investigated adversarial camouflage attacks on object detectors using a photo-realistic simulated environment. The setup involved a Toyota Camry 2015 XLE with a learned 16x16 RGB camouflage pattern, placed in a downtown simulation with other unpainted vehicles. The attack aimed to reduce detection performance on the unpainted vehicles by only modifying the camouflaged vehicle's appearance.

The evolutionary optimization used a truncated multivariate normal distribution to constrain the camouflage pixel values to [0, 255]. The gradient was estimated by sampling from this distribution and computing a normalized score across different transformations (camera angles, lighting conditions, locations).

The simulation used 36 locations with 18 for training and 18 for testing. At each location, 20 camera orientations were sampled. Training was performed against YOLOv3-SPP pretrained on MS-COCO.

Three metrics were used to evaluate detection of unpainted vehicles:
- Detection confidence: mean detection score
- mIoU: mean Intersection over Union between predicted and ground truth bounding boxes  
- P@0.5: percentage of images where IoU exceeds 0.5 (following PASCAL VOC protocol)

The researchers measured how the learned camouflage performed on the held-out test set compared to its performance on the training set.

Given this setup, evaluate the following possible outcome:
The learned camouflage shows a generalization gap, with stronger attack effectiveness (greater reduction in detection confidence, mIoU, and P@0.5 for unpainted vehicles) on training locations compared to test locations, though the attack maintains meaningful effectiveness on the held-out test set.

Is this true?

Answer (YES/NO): NO